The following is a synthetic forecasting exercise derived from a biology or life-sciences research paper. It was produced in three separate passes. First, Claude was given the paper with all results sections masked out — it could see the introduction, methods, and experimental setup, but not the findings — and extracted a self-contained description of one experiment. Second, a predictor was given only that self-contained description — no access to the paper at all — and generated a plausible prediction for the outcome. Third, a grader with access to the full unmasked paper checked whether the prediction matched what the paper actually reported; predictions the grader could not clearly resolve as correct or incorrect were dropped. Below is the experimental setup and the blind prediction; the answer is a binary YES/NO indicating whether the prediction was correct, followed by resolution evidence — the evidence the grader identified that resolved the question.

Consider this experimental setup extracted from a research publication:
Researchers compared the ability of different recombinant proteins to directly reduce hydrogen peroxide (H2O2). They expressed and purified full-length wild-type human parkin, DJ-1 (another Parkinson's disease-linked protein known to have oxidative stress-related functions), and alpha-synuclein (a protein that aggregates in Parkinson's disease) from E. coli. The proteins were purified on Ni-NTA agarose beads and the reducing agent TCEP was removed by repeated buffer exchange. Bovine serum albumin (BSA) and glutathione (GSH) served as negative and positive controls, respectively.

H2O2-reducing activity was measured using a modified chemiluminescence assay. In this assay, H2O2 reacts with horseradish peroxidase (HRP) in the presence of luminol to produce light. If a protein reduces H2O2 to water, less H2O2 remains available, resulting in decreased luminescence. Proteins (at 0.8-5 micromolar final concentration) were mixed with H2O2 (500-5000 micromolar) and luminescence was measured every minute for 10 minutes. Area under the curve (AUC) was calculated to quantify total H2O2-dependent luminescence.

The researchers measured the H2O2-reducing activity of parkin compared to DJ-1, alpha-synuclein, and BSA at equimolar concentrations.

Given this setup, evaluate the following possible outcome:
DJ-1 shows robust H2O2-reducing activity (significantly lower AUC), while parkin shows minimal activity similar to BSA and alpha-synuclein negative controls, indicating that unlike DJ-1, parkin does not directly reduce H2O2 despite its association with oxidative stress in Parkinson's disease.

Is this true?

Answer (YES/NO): NO